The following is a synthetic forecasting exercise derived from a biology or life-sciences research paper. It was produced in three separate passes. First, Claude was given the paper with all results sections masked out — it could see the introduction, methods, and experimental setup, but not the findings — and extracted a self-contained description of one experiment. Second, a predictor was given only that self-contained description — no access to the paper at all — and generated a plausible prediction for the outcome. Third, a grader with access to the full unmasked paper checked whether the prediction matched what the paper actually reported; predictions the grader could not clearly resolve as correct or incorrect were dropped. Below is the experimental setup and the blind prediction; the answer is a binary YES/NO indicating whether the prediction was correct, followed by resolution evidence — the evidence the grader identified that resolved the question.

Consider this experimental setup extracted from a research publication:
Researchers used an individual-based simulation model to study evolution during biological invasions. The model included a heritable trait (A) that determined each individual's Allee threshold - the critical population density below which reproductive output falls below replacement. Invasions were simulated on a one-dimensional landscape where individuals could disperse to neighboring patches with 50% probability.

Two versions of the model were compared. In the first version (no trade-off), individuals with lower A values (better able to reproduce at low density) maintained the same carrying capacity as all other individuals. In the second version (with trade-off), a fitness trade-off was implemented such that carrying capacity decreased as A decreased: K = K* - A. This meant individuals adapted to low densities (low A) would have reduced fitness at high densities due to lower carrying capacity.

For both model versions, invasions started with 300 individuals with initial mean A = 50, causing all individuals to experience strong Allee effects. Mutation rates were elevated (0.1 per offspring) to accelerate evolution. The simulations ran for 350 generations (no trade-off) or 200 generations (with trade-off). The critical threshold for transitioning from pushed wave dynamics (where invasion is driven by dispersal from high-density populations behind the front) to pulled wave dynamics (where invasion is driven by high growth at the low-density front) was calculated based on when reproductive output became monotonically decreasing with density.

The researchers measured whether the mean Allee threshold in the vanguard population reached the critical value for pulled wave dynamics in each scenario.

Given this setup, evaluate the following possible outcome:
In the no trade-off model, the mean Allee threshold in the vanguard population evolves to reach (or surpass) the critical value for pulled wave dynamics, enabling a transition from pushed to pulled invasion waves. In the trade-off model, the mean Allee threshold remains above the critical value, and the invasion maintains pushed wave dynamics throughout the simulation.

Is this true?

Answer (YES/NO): NO